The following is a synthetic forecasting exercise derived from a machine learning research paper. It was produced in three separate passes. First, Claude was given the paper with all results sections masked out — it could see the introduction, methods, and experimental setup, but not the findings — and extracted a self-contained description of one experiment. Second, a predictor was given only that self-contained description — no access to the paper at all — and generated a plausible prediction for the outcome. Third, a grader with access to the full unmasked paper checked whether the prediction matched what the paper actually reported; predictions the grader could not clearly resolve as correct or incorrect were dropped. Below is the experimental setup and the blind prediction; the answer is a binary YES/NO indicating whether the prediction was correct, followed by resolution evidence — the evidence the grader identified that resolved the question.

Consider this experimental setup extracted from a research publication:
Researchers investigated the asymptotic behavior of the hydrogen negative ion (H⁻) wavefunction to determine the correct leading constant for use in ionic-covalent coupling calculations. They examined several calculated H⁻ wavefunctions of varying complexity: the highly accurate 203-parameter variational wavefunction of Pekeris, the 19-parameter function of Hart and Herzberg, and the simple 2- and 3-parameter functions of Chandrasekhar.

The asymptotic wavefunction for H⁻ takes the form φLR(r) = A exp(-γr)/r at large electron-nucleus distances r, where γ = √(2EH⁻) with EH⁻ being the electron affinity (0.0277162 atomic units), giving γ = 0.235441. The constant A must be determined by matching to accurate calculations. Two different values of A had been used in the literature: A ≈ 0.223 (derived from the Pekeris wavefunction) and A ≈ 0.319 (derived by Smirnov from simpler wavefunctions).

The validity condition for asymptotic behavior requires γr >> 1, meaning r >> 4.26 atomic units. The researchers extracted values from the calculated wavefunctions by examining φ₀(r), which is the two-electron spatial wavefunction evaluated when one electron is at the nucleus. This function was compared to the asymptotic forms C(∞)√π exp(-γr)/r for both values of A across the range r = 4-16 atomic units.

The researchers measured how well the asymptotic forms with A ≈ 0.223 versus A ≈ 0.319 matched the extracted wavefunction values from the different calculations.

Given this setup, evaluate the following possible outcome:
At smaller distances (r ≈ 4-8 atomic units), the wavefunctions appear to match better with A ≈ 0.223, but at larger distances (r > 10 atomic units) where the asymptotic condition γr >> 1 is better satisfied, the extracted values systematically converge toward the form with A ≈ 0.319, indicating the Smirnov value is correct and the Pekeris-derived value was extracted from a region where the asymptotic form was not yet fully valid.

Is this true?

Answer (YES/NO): NO